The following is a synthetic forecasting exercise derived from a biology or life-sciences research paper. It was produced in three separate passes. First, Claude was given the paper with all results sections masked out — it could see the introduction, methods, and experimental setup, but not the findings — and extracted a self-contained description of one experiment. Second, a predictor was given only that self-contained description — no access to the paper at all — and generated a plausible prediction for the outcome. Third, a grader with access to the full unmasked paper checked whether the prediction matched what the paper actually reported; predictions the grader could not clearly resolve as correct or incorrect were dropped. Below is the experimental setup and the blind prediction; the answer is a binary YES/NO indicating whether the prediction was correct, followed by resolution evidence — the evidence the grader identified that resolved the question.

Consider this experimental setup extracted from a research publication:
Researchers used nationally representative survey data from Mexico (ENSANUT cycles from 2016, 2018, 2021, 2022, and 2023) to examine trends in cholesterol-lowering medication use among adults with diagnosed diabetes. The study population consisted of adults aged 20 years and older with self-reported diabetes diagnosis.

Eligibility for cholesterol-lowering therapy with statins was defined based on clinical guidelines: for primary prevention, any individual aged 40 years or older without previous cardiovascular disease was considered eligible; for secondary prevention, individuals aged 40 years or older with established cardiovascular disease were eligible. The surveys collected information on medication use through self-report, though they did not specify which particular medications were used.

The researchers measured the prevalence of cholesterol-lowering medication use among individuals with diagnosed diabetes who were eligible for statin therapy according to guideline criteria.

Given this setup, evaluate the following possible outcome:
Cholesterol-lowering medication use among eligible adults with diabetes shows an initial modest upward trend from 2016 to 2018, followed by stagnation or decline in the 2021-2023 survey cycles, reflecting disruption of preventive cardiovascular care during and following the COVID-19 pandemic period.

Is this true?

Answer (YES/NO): NO